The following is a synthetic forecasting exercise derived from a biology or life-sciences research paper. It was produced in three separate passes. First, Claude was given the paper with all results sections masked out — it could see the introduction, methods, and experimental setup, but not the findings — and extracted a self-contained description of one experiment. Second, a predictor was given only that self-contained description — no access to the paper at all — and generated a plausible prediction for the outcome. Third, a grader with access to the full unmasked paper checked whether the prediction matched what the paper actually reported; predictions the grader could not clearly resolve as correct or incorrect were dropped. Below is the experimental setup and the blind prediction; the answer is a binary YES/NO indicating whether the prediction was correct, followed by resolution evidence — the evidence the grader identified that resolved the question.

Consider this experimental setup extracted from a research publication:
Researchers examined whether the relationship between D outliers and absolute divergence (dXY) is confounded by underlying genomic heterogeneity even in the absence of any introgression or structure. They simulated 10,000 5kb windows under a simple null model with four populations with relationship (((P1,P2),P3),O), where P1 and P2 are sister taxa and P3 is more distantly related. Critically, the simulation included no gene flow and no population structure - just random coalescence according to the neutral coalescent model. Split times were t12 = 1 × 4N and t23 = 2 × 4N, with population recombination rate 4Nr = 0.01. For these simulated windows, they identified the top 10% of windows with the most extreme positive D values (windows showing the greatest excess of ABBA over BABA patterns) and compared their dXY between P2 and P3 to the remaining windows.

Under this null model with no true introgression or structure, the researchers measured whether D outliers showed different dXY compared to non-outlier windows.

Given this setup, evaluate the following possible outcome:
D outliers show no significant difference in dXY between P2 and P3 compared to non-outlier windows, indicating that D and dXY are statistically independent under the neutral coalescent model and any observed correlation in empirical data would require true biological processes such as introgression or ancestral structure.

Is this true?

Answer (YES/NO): NO